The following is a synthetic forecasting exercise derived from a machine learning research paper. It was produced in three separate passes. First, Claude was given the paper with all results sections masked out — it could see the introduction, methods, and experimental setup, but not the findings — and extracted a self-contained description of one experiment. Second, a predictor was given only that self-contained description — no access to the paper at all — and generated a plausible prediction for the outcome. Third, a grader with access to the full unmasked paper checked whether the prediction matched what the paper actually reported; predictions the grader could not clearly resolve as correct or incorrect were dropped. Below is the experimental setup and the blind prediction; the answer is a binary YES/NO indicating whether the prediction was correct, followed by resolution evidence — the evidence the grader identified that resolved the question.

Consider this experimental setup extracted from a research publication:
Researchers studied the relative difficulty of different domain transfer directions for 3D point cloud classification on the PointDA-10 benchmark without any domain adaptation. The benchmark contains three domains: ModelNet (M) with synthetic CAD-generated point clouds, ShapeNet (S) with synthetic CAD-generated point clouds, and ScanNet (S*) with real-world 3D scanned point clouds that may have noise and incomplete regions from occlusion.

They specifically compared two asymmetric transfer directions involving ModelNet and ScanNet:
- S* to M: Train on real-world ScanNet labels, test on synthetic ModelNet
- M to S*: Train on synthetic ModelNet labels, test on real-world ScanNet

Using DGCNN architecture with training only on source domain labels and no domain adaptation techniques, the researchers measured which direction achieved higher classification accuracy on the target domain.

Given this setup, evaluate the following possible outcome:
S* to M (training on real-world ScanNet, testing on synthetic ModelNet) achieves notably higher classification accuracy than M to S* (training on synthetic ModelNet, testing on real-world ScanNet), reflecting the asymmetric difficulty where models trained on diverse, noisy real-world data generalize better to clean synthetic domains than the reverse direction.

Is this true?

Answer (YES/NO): YES